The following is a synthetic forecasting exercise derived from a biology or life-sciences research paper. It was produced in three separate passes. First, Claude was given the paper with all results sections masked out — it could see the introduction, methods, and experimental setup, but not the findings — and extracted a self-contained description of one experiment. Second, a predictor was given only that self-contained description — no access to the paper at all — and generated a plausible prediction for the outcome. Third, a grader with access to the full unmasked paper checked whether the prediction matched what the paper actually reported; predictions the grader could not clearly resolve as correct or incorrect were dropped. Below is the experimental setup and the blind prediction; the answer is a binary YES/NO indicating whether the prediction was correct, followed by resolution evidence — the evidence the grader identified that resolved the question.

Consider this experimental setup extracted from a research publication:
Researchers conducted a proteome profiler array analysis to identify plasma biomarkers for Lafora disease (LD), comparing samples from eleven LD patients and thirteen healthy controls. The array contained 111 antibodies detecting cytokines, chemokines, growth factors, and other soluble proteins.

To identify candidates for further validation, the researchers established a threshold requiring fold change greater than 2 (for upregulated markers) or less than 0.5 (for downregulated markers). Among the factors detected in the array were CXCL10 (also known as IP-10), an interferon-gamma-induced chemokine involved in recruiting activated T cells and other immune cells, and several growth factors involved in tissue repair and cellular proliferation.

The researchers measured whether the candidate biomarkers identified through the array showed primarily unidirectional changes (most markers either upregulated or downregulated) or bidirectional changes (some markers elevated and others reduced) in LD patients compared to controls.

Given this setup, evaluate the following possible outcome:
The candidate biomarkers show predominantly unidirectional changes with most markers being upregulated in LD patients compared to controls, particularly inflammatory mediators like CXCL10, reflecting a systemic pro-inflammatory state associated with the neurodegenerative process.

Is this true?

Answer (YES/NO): NO